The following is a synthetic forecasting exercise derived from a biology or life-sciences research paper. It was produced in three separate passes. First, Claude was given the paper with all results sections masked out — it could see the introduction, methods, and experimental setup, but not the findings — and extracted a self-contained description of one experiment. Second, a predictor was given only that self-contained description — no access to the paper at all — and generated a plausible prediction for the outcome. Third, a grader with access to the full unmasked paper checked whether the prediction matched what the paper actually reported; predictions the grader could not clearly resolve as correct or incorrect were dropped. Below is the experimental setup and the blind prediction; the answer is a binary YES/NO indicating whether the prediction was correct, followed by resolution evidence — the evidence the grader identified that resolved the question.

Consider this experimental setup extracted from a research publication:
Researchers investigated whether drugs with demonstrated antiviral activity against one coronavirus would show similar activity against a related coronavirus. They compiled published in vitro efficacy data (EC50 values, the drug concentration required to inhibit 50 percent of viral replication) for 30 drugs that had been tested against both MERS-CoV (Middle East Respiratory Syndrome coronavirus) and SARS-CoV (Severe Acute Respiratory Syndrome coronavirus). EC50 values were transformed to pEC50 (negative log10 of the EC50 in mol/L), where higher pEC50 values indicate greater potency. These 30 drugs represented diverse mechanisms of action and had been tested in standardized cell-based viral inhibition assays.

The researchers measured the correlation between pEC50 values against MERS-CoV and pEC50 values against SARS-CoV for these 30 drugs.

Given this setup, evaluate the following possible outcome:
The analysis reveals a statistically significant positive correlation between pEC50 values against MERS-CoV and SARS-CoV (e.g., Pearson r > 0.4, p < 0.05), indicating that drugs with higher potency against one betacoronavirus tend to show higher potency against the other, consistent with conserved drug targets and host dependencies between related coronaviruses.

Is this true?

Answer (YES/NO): YES